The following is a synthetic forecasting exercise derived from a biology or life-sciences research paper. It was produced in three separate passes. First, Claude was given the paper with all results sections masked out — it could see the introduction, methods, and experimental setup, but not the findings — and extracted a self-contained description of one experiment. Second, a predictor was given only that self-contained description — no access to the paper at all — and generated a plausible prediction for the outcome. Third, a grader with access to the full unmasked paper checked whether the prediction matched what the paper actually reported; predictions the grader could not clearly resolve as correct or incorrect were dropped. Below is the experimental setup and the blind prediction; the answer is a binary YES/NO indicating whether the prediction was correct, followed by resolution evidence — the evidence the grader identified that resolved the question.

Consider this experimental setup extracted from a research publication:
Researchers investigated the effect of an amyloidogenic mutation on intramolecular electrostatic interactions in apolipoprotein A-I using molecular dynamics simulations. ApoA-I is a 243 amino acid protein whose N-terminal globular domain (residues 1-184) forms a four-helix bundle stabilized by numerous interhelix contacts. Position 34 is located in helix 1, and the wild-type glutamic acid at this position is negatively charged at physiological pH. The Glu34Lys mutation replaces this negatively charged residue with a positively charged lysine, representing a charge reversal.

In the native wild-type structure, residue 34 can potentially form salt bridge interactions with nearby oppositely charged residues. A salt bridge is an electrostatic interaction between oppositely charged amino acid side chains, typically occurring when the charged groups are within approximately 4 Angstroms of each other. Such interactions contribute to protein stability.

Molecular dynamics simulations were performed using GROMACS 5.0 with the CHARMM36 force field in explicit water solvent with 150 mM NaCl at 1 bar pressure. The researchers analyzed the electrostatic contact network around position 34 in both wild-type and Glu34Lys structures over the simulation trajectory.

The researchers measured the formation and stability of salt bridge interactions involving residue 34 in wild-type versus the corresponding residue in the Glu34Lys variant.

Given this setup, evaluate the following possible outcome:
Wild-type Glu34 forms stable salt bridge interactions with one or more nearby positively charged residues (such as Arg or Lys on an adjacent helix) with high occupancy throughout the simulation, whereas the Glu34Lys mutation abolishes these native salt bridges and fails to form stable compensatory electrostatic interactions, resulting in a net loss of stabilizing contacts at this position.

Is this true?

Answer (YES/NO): NO